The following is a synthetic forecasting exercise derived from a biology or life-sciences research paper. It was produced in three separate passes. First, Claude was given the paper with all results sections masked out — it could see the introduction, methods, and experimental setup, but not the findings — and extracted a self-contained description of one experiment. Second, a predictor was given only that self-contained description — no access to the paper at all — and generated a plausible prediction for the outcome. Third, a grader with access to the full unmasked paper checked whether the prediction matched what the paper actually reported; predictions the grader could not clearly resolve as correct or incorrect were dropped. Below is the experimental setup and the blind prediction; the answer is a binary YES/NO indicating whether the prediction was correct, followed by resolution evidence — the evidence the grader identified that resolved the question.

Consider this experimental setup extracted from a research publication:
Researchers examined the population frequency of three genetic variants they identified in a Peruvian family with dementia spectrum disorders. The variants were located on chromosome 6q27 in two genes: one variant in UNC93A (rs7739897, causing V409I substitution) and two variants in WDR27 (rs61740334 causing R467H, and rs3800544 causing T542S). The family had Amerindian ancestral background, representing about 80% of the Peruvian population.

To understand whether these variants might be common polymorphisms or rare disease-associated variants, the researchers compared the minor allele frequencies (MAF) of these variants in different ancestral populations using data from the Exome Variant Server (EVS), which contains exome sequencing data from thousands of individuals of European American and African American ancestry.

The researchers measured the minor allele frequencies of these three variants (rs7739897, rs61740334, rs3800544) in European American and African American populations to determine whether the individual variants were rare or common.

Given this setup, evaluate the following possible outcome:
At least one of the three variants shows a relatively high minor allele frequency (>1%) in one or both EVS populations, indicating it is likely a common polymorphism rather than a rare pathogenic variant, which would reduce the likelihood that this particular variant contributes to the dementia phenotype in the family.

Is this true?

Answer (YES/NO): YES